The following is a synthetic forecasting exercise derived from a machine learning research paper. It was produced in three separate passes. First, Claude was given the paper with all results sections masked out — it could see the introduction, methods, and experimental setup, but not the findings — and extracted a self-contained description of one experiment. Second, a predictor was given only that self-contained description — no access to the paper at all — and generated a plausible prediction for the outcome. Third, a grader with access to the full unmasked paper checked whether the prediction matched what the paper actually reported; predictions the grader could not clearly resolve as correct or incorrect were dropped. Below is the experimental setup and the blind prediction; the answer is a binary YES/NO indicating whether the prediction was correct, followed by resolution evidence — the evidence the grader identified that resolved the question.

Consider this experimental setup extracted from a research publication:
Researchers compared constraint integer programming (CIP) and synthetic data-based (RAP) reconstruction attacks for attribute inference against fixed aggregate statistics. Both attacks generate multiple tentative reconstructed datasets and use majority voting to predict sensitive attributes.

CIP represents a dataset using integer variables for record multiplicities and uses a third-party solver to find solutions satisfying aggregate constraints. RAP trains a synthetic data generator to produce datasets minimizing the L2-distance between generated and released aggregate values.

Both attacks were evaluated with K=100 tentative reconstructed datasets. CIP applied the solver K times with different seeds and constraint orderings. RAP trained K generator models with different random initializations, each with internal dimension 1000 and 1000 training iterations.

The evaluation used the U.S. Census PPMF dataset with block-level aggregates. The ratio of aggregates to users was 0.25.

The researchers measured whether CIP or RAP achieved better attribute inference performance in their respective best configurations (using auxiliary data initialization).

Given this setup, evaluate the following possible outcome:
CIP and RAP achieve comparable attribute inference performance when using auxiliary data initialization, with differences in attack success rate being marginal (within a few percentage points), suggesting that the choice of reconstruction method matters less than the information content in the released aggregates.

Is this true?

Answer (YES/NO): YES